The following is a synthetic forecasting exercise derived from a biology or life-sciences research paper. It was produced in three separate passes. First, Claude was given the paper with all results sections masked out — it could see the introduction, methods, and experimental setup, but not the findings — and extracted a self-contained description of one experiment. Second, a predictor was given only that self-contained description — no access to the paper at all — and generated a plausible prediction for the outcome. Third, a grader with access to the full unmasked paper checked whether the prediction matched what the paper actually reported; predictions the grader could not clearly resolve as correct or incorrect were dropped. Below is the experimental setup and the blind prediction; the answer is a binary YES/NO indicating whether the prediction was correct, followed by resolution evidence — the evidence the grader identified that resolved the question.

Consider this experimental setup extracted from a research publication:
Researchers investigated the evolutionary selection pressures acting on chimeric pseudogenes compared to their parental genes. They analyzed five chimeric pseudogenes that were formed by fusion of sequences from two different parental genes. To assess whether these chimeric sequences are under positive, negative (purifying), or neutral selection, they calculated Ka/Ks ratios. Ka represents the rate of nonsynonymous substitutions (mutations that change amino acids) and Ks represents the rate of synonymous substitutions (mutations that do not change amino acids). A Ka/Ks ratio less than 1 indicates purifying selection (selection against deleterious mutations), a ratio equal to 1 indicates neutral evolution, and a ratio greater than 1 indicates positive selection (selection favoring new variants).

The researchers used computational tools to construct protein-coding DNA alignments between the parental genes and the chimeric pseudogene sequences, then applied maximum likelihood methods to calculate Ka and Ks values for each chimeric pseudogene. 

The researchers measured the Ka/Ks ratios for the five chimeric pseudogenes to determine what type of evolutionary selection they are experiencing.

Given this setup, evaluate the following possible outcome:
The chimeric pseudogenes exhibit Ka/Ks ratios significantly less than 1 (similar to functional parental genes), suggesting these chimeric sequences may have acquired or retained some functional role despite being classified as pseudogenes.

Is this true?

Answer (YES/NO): YES